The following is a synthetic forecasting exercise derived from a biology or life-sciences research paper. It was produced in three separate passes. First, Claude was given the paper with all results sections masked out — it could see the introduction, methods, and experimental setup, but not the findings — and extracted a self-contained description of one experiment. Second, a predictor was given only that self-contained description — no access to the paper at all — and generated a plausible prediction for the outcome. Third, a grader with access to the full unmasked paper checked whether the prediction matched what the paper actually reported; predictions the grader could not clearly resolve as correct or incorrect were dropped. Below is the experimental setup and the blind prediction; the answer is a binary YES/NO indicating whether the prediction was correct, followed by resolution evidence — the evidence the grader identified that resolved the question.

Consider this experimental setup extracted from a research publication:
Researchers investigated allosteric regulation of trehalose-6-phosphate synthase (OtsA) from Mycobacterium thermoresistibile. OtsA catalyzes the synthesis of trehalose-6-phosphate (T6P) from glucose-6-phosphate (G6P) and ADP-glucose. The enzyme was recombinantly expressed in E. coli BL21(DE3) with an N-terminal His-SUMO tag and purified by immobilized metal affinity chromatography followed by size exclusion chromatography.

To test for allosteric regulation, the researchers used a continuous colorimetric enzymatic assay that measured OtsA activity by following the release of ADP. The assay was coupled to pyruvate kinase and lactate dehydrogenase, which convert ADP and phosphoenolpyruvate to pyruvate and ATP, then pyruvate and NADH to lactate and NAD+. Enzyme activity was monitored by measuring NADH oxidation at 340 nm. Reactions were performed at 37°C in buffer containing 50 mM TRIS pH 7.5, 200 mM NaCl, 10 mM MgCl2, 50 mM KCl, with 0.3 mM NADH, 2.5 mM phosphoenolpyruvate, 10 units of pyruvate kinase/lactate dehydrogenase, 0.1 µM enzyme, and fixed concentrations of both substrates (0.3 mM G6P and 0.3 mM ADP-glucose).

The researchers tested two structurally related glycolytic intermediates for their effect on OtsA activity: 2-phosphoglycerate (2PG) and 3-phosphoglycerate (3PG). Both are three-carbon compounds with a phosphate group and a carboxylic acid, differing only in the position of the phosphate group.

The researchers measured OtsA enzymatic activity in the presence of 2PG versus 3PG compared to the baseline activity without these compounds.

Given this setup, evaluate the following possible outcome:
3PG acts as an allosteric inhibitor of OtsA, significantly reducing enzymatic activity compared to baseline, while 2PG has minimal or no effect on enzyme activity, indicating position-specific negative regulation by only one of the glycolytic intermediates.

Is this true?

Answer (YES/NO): NO